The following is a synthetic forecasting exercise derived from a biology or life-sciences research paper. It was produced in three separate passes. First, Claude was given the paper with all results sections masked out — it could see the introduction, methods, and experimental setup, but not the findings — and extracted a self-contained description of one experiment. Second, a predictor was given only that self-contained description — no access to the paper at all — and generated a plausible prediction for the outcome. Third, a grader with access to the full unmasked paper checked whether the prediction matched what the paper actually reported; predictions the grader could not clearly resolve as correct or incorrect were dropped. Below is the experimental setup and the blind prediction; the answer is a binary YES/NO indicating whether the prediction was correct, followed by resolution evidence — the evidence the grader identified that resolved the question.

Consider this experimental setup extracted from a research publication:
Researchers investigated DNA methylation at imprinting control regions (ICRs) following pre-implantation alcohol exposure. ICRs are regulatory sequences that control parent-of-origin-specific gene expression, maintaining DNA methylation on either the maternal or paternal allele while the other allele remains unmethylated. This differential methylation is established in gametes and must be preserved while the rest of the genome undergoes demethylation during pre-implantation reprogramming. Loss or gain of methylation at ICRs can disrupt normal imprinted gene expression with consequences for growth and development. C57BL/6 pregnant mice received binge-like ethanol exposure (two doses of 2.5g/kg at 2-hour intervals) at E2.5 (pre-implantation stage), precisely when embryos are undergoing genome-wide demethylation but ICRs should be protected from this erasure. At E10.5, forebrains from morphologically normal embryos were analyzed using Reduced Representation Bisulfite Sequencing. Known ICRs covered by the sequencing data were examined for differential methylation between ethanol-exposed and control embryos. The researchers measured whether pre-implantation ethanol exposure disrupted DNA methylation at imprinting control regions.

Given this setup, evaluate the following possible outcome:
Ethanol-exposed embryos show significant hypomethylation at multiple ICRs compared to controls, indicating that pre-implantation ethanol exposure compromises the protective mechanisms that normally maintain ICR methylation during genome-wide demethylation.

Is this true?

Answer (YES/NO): YES